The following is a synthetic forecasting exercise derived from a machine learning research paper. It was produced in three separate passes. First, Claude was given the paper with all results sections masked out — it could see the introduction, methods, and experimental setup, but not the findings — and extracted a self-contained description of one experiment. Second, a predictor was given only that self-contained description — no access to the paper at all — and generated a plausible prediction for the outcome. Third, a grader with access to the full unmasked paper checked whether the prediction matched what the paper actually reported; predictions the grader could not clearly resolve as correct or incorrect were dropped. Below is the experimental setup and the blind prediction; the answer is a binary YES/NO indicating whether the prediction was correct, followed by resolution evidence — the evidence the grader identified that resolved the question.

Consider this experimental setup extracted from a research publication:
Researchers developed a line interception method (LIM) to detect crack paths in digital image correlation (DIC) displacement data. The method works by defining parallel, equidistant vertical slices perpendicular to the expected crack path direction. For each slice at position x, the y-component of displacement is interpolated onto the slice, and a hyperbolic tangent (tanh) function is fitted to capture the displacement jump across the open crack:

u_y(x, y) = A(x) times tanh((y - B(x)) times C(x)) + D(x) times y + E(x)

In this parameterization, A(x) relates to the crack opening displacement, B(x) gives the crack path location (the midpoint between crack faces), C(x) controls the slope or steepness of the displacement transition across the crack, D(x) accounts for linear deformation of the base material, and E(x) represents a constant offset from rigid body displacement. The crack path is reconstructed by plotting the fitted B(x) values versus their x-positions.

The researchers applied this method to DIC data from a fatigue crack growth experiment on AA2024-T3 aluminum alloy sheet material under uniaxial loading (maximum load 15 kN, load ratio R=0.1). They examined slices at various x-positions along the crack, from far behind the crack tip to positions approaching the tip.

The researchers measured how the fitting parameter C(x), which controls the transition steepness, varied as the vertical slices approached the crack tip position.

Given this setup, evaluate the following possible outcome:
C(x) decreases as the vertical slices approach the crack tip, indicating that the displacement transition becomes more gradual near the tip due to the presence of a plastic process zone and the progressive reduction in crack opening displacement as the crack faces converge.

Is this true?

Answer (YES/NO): YES